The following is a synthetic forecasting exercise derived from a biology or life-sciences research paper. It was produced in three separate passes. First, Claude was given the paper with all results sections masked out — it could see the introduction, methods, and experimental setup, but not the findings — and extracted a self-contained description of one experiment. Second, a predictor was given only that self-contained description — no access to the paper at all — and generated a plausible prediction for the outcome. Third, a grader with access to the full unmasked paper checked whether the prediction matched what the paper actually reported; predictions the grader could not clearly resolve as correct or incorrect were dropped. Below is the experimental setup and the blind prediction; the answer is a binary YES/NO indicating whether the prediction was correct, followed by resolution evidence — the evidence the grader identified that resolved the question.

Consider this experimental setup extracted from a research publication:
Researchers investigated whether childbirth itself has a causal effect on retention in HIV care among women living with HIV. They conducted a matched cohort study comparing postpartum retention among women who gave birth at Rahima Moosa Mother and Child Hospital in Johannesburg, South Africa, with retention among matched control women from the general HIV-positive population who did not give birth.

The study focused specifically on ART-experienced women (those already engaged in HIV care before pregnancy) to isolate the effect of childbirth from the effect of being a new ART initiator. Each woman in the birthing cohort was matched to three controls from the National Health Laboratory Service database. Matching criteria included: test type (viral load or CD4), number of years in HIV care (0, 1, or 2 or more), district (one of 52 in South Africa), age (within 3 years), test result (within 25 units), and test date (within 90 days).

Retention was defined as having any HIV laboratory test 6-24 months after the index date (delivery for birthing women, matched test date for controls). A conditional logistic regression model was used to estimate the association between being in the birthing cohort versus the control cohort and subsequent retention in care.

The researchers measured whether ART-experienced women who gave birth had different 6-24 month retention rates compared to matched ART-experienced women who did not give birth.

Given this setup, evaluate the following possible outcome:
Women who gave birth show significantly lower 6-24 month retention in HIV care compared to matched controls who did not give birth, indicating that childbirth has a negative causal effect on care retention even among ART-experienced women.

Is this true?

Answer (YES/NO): NO